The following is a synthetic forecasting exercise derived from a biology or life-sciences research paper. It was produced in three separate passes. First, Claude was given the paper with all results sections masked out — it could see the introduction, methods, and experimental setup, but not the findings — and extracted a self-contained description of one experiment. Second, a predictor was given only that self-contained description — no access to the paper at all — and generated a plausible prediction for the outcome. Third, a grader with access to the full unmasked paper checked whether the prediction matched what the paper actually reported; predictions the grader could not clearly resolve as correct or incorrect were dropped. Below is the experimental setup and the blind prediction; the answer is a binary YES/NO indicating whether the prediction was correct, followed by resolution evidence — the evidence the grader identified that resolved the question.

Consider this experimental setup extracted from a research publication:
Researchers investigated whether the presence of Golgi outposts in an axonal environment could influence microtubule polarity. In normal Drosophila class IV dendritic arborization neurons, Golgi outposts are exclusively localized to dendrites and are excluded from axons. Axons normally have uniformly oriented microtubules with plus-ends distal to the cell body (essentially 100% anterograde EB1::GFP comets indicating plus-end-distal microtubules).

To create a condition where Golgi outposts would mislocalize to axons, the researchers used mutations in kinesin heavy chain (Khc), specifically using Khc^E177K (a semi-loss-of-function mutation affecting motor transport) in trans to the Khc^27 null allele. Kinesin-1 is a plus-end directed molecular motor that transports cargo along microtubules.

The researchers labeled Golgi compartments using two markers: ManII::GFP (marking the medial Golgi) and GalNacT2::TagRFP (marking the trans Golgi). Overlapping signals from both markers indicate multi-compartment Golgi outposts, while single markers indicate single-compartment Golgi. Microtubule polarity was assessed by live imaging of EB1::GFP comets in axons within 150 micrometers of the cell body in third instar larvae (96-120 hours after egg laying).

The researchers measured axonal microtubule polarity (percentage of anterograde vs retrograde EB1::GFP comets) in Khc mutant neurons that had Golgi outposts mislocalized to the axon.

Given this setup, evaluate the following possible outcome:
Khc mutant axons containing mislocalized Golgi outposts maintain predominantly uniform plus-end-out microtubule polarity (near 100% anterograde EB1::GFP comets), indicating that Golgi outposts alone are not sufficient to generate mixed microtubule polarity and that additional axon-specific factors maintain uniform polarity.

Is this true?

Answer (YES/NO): NO